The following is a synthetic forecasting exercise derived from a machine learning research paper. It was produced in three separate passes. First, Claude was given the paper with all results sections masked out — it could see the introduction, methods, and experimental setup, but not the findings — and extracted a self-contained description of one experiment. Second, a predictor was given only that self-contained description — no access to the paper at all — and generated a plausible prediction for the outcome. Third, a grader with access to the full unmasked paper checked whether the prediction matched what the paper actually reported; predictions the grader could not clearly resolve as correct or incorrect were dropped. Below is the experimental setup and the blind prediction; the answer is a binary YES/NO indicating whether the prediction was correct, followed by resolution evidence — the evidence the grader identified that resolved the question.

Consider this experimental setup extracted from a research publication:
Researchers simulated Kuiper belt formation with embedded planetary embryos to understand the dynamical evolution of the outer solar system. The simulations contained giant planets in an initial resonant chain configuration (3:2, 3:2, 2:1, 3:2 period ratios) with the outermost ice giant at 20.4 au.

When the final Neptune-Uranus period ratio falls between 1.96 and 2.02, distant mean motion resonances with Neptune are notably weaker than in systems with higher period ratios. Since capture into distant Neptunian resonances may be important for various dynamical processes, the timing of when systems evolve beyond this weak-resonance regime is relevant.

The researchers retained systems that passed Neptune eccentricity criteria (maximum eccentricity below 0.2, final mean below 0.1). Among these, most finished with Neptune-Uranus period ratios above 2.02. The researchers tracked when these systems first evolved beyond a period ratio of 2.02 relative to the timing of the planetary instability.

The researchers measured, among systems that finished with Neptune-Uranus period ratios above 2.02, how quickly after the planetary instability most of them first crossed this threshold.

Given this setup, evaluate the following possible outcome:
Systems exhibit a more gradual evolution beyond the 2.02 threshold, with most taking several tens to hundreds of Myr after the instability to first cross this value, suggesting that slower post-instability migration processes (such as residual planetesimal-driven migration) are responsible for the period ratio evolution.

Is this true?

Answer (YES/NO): NO